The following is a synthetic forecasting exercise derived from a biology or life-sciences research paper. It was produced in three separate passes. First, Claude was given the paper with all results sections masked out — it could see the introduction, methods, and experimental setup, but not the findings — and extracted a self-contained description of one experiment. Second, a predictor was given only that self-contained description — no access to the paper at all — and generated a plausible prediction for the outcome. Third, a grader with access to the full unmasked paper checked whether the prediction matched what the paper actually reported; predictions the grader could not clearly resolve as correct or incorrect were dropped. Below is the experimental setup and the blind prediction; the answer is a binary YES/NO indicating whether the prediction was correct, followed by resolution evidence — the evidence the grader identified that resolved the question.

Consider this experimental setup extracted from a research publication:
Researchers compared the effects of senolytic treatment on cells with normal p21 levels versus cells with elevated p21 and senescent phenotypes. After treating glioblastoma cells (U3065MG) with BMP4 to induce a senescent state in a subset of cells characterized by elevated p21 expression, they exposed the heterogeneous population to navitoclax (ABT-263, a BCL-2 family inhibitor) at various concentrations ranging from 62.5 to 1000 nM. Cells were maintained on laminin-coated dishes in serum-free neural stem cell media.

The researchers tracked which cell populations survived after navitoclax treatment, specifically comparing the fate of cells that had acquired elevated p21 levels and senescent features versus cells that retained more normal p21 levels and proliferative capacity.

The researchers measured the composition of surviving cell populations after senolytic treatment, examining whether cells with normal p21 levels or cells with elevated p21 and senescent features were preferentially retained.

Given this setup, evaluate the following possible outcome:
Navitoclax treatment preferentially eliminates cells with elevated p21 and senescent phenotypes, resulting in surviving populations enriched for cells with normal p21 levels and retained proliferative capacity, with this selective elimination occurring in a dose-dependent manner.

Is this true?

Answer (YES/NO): YES